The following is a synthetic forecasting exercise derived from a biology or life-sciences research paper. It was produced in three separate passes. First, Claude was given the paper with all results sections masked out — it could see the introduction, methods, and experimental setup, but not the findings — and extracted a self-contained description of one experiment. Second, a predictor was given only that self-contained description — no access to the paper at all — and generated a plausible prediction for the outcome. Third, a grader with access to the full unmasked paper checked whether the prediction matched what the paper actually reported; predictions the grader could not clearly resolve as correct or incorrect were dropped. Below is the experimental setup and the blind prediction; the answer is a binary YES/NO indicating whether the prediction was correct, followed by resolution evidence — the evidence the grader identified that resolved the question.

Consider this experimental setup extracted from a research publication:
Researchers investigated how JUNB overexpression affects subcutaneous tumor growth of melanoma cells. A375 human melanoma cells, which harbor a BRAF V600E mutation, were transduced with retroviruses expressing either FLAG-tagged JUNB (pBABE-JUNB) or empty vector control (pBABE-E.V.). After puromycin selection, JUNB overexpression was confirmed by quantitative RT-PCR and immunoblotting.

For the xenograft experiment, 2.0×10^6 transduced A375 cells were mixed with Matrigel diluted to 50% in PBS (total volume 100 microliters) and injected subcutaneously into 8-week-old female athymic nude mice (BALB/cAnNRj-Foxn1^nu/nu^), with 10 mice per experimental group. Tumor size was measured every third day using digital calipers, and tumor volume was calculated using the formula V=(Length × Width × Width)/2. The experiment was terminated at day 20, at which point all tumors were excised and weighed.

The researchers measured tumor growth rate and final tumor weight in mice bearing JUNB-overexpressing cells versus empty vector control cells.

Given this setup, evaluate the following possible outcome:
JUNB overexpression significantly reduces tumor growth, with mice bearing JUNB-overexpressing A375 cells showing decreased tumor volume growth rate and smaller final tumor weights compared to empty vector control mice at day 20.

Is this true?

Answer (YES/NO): NO